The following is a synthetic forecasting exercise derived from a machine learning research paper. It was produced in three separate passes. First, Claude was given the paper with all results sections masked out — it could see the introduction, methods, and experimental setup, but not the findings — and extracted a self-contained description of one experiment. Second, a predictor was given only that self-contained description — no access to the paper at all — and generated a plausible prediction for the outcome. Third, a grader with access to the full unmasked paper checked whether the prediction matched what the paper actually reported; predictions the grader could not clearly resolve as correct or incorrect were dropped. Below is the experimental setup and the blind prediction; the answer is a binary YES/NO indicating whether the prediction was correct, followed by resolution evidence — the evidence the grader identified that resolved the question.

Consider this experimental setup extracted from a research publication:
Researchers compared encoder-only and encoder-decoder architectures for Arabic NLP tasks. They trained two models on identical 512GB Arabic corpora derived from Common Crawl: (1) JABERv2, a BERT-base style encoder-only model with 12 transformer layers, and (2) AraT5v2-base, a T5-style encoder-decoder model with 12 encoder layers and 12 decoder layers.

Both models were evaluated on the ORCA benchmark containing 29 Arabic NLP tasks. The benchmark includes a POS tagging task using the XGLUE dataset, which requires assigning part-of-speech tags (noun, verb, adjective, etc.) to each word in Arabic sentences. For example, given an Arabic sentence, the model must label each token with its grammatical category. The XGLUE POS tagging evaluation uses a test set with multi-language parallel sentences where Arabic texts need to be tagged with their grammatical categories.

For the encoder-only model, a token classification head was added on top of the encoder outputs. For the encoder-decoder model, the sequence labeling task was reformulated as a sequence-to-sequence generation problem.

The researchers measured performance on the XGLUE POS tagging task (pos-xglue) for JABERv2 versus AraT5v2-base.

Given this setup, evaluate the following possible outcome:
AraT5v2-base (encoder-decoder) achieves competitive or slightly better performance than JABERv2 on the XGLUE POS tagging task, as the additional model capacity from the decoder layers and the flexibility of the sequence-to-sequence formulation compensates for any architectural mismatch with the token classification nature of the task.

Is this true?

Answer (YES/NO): NO